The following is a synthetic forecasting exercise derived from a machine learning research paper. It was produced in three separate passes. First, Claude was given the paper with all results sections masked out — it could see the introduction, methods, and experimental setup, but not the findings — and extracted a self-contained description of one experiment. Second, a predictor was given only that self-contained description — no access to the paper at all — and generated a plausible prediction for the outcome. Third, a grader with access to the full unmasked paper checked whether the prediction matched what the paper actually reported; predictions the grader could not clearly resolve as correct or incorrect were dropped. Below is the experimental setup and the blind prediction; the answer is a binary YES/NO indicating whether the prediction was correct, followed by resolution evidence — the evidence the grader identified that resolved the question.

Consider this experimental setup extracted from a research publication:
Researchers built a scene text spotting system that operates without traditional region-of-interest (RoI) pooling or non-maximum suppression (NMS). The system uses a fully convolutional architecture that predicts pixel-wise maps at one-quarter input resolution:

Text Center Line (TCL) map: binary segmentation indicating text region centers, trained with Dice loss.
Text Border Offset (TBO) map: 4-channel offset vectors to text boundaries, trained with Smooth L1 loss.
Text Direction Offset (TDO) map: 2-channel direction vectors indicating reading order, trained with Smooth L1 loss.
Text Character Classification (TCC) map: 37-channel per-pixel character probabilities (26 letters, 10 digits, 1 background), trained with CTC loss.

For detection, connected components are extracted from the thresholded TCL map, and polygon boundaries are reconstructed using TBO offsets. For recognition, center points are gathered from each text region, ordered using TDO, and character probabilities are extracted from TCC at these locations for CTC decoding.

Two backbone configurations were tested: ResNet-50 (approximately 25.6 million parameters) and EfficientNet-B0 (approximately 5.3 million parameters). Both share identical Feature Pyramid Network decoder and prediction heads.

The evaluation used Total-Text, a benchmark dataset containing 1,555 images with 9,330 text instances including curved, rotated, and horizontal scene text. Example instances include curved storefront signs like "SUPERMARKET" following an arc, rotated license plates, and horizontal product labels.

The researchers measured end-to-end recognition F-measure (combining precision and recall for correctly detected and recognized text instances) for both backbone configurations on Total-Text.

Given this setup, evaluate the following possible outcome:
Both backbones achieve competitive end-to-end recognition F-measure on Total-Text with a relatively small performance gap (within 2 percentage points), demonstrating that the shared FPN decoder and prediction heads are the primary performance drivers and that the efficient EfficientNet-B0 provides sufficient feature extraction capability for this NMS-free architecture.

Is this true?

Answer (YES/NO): NO